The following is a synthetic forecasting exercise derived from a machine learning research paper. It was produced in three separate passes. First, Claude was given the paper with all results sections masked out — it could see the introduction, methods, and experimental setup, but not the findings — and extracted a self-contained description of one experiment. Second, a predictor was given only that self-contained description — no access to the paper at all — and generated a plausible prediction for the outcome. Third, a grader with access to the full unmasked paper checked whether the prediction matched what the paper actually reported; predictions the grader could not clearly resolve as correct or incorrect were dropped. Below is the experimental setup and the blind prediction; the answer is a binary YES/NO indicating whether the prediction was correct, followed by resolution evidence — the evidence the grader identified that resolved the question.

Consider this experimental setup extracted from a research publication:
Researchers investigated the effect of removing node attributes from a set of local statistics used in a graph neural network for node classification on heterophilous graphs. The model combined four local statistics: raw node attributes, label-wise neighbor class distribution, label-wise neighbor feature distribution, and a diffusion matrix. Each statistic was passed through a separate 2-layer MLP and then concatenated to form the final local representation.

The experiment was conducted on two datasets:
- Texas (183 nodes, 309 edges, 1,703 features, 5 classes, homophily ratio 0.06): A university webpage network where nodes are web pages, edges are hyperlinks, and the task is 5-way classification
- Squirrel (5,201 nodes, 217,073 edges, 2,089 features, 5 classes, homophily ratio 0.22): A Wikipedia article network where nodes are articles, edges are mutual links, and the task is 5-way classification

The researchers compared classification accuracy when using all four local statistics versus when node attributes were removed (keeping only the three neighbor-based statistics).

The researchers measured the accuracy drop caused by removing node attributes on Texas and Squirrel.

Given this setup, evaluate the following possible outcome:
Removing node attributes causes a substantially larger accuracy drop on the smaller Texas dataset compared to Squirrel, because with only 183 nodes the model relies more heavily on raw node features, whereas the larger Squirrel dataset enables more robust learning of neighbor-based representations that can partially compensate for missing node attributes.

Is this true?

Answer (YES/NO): YES